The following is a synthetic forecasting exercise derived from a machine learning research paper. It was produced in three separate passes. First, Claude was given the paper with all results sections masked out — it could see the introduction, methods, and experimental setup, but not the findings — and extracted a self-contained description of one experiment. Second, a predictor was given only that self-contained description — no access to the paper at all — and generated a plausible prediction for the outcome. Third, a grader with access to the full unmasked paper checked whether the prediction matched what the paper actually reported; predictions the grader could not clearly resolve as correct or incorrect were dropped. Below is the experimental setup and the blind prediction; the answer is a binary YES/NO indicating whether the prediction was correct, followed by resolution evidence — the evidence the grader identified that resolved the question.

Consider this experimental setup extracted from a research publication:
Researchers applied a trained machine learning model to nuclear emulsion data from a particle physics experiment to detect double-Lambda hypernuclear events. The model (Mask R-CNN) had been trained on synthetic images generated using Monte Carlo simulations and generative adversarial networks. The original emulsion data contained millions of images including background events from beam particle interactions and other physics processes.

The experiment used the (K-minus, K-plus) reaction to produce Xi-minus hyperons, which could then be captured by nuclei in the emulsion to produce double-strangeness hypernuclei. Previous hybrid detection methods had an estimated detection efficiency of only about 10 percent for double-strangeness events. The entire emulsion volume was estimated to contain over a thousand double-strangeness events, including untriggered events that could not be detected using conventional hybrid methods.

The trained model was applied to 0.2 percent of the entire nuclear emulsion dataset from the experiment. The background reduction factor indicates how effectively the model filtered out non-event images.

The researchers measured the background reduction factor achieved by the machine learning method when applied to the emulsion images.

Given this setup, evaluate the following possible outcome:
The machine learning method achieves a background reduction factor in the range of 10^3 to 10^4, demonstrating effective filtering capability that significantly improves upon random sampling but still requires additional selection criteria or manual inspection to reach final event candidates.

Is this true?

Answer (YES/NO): NO